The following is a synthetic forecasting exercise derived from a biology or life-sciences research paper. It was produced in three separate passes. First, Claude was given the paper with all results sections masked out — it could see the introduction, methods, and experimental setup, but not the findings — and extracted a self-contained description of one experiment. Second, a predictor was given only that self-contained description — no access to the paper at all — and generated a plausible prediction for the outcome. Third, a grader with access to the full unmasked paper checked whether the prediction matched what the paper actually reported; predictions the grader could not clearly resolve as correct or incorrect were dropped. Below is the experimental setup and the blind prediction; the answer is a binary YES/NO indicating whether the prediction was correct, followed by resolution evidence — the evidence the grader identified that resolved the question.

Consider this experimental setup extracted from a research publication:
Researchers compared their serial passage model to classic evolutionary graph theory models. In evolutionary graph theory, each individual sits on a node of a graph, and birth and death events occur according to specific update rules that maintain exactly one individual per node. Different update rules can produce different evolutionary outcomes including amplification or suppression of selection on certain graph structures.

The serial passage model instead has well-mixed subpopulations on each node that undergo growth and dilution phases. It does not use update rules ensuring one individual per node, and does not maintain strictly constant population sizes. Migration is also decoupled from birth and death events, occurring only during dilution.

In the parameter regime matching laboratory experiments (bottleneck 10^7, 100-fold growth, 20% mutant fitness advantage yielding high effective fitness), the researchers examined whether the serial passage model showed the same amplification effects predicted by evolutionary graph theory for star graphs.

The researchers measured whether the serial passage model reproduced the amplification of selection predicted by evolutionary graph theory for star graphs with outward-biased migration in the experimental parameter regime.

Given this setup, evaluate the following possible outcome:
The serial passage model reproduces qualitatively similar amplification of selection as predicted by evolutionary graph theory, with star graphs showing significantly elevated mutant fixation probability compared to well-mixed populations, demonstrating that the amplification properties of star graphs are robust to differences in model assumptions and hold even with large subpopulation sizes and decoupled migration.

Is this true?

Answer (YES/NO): NO